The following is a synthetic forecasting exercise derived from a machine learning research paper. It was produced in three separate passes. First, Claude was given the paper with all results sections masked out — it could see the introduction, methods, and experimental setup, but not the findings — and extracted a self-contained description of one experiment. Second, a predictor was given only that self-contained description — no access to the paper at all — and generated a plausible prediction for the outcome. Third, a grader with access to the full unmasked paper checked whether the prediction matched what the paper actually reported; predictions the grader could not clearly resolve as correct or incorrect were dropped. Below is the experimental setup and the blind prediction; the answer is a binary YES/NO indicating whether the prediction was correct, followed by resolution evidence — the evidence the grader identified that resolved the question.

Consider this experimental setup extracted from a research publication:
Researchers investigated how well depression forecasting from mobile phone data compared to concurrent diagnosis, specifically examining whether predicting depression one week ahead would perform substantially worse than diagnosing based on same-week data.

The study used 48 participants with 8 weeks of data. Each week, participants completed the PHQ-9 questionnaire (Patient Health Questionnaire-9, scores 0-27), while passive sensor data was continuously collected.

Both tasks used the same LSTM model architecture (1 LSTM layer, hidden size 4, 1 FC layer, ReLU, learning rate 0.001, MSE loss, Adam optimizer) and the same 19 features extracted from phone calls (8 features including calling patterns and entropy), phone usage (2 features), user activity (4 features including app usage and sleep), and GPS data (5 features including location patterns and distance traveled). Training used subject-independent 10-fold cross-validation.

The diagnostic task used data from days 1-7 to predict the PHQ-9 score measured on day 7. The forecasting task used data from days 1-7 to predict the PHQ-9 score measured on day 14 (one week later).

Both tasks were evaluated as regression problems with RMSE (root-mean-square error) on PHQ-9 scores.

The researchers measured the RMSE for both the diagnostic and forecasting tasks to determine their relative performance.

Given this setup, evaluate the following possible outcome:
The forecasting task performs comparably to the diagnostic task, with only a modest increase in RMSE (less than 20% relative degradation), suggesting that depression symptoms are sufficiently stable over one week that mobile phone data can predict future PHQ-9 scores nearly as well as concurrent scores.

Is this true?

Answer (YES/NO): NO